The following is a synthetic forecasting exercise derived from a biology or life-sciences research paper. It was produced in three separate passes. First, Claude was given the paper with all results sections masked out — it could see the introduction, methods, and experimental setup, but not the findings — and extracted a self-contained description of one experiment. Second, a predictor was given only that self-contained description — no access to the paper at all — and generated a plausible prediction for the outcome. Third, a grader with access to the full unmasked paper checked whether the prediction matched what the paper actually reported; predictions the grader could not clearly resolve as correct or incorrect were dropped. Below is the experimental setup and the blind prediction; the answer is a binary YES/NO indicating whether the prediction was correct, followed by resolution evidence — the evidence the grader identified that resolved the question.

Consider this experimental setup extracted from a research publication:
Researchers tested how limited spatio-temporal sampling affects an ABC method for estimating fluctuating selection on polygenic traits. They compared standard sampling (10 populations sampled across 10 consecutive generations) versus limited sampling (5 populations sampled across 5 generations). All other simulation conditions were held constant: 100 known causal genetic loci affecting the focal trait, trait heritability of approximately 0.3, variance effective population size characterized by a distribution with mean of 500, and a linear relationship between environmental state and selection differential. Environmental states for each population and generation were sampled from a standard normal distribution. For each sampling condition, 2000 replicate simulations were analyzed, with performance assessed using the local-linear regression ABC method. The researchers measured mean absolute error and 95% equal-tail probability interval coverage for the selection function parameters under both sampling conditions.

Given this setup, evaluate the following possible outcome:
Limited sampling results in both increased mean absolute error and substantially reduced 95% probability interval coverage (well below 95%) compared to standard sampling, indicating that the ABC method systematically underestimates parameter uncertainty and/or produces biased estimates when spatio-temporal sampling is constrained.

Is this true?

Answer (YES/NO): NO